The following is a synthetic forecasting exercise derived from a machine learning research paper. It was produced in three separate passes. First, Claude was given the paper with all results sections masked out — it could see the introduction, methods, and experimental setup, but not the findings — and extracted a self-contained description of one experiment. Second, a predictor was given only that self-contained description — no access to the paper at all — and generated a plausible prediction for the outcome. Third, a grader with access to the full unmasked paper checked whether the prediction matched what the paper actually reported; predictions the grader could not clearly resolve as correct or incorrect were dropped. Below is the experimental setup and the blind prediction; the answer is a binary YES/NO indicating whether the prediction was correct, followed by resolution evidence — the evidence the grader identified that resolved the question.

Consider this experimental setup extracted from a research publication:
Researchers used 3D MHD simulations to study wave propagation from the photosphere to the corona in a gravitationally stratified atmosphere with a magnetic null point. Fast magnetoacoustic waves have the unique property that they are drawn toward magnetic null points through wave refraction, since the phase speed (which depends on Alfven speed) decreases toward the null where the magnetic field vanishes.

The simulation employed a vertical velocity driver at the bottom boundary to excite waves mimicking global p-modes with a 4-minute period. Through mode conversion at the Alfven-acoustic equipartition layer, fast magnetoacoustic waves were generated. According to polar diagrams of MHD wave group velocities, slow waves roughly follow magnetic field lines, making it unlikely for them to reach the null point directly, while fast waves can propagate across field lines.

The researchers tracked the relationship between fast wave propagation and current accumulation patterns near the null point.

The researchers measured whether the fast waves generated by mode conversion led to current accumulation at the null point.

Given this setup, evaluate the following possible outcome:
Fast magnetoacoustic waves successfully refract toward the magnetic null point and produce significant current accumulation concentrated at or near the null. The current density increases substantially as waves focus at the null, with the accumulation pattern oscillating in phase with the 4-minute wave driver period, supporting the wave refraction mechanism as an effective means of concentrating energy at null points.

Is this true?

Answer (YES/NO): NO